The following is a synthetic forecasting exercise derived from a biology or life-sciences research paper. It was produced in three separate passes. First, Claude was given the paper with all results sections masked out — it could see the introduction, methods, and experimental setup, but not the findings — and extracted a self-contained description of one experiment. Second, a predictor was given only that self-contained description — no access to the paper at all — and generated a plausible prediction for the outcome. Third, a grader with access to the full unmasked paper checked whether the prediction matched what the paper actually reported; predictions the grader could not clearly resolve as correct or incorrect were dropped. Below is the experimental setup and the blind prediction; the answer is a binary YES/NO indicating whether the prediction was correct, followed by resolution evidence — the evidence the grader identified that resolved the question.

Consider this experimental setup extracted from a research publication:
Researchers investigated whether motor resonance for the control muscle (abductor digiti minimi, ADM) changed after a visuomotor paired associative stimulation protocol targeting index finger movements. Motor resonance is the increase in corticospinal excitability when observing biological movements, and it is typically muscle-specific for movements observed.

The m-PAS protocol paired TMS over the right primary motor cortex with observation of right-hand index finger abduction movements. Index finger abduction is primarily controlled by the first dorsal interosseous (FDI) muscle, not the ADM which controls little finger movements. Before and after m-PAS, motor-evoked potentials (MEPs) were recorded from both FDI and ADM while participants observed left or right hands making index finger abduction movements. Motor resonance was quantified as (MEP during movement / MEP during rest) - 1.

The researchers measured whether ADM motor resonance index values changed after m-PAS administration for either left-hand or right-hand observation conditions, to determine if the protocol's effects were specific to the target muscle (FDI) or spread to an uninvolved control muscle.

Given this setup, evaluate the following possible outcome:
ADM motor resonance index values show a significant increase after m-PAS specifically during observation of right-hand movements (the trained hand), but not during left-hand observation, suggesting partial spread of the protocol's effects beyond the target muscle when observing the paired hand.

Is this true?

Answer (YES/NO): NO